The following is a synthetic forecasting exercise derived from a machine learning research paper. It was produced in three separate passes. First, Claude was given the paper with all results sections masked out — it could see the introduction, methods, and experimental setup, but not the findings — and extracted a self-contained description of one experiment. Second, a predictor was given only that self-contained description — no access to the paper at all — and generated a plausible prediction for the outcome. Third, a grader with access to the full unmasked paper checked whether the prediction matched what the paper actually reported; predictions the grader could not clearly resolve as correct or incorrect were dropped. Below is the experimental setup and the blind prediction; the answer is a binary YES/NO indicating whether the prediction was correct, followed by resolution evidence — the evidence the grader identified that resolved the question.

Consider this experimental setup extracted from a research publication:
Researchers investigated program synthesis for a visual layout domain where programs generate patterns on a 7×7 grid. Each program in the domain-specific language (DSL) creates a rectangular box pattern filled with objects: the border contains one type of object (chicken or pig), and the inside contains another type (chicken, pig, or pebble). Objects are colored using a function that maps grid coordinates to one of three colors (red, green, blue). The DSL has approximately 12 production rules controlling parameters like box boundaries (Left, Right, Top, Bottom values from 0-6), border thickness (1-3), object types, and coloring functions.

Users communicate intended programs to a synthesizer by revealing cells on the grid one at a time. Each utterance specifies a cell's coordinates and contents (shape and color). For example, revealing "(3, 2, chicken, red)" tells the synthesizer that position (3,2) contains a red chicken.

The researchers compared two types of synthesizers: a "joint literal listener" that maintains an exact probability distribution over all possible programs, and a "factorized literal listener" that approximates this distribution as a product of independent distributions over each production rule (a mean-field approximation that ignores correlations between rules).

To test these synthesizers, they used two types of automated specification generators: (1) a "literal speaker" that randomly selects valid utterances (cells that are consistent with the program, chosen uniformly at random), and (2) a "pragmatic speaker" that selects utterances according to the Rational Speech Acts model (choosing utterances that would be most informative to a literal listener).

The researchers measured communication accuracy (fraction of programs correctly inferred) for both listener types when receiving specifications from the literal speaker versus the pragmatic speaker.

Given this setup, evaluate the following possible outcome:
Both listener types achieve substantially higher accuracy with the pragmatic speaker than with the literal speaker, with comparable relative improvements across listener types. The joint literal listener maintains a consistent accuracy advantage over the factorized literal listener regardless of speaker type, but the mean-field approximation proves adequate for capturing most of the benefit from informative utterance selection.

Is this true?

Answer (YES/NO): NO